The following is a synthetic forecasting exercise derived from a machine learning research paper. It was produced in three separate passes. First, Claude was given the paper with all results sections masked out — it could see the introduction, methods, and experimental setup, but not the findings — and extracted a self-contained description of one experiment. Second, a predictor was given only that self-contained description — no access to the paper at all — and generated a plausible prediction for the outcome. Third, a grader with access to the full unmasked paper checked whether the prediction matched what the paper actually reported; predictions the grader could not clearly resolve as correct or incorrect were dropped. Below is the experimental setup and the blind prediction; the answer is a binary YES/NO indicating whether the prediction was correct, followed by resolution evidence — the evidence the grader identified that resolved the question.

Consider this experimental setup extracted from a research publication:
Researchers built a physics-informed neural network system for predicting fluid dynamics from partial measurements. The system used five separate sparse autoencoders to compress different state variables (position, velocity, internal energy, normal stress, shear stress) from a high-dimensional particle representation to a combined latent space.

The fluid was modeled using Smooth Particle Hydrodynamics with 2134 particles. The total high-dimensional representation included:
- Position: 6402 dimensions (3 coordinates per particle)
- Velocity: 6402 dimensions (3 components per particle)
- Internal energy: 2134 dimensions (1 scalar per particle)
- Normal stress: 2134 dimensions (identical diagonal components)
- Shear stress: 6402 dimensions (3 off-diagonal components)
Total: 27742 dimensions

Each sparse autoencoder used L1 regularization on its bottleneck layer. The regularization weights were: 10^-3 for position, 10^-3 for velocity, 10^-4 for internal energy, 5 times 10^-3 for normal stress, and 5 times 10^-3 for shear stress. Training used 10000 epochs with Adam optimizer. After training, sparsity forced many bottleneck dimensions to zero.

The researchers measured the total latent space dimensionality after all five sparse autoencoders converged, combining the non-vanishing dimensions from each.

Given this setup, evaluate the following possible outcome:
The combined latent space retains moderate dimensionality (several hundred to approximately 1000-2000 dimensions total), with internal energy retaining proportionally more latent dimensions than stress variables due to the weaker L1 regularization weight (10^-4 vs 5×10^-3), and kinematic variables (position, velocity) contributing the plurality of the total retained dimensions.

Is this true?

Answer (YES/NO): NO